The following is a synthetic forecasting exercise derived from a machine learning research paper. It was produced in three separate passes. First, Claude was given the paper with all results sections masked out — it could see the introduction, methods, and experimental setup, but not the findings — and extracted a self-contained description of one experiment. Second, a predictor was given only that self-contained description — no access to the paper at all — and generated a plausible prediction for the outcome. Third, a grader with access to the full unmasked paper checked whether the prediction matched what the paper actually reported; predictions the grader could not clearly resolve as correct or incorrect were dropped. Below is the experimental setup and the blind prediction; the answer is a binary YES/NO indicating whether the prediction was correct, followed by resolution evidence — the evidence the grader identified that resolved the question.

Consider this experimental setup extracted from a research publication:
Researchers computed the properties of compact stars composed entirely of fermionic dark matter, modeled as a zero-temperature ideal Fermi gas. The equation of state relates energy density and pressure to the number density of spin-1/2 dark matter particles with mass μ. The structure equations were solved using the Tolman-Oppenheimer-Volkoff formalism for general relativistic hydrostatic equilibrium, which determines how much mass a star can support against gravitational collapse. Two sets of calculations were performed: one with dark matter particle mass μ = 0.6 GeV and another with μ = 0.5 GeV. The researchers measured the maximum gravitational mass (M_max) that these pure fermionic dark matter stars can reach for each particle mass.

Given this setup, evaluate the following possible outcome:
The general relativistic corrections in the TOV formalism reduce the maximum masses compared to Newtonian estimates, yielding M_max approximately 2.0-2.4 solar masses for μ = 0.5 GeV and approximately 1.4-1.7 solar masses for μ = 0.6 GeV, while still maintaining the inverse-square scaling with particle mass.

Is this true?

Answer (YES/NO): NO